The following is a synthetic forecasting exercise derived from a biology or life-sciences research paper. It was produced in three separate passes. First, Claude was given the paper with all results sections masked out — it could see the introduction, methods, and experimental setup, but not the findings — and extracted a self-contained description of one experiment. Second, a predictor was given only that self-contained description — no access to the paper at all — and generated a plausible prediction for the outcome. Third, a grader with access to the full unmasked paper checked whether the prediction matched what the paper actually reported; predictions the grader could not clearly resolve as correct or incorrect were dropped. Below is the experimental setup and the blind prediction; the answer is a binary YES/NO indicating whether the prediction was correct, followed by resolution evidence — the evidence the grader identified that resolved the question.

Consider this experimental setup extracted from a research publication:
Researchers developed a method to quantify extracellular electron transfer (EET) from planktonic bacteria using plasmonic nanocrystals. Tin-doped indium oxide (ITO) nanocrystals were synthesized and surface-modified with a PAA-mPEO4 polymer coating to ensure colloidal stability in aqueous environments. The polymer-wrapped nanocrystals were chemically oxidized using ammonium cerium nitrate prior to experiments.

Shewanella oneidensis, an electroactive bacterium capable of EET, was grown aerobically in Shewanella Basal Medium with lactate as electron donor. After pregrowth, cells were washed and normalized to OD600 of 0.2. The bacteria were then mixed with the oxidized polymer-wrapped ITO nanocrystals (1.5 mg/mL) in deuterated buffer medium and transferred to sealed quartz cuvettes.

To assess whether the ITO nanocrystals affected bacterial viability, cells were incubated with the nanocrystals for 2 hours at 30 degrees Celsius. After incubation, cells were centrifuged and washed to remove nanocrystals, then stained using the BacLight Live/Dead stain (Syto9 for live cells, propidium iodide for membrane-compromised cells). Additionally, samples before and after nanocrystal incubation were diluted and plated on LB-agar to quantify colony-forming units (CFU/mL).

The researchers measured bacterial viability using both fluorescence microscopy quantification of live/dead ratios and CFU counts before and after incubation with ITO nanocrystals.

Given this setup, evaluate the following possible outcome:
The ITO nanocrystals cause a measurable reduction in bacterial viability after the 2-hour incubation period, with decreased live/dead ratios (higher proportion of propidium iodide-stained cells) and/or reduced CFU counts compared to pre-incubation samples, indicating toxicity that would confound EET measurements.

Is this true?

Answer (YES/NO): NO